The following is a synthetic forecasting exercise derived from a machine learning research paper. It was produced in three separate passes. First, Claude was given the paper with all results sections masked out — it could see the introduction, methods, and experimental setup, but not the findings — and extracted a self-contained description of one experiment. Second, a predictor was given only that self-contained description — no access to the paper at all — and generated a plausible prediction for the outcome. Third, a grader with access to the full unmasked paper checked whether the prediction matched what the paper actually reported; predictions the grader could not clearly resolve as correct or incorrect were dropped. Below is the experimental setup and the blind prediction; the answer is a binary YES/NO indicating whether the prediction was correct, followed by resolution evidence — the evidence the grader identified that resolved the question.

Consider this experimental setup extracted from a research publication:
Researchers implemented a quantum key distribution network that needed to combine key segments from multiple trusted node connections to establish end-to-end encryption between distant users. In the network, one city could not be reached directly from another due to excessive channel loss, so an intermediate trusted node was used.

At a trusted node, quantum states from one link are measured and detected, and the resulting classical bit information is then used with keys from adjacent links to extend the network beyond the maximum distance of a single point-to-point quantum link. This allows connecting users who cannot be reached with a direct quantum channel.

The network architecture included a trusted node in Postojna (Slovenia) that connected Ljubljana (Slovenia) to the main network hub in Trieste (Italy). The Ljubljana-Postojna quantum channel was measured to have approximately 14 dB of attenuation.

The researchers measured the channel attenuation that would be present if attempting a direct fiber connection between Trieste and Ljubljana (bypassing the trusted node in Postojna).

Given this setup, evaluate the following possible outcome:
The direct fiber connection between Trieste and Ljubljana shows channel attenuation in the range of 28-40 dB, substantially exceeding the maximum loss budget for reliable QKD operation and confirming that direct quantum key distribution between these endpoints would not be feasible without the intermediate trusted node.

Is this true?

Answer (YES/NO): YES